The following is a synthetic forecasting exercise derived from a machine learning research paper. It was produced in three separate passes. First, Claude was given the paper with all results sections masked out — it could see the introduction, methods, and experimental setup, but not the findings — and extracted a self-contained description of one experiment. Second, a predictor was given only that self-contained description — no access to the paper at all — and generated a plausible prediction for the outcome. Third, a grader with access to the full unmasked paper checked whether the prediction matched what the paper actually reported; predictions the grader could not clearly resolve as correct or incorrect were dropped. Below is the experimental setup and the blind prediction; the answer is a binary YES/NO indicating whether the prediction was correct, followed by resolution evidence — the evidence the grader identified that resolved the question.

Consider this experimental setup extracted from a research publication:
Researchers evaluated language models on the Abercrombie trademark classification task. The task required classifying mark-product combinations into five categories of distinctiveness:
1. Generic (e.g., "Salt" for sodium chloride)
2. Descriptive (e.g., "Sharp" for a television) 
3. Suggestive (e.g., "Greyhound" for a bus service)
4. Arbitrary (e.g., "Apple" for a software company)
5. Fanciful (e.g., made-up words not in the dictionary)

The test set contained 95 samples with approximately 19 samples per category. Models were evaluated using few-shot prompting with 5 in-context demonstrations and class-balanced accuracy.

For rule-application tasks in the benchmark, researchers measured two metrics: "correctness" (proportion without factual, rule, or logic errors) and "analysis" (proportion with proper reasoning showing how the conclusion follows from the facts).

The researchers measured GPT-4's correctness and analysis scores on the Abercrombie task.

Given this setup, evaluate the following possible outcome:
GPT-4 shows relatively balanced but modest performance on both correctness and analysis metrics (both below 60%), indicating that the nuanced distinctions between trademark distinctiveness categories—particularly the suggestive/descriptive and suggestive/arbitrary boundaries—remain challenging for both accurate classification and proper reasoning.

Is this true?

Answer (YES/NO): NO